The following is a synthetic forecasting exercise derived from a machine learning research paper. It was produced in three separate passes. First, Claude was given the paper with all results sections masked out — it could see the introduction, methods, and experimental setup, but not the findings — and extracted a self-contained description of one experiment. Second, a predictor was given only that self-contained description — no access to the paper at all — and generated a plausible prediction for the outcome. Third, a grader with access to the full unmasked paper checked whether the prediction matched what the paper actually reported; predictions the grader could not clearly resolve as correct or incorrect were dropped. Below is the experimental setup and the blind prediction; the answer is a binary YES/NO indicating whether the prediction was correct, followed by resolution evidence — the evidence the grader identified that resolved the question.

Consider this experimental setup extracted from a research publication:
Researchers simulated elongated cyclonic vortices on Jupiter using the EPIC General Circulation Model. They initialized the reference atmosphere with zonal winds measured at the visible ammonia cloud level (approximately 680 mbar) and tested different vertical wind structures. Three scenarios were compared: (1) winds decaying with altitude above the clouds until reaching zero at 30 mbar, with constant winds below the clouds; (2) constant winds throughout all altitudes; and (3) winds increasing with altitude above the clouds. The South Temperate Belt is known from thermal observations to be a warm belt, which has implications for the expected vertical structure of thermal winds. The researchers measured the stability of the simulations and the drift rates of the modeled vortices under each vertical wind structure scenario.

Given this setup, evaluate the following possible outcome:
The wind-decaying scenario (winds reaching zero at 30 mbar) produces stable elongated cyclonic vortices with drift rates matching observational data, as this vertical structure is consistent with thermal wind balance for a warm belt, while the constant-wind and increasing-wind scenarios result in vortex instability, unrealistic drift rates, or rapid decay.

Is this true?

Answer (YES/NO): NO